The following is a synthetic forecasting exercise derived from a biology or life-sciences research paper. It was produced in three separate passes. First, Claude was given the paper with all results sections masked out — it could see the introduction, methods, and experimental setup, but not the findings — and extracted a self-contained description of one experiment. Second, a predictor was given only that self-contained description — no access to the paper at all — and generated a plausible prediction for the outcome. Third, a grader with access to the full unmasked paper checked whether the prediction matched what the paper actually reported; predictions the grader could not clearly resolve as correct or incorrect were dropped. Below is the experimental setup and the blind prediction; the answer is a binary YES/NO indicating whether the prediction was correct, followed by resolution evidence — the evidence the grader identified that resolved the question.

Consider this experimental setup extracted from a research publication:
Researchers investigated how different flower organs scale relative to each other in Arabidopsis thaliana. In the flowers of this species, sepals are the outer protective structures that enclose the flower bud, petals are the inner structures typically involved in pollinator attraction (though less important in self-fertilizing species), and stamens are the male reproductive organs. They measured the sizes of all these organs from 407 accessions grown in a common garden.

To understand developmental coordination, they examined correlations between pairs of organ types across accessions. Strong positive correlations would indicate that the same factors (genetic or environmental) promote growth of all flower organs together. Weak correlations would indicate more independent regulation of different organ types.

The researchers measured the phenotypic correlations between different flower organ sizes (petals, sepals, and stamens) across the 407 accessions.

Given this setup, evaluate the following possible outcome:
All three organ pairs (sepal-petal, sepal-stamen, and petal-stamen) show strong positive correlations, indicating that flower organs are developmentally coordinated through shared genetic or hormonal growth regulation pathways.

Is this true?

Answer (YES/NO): NO